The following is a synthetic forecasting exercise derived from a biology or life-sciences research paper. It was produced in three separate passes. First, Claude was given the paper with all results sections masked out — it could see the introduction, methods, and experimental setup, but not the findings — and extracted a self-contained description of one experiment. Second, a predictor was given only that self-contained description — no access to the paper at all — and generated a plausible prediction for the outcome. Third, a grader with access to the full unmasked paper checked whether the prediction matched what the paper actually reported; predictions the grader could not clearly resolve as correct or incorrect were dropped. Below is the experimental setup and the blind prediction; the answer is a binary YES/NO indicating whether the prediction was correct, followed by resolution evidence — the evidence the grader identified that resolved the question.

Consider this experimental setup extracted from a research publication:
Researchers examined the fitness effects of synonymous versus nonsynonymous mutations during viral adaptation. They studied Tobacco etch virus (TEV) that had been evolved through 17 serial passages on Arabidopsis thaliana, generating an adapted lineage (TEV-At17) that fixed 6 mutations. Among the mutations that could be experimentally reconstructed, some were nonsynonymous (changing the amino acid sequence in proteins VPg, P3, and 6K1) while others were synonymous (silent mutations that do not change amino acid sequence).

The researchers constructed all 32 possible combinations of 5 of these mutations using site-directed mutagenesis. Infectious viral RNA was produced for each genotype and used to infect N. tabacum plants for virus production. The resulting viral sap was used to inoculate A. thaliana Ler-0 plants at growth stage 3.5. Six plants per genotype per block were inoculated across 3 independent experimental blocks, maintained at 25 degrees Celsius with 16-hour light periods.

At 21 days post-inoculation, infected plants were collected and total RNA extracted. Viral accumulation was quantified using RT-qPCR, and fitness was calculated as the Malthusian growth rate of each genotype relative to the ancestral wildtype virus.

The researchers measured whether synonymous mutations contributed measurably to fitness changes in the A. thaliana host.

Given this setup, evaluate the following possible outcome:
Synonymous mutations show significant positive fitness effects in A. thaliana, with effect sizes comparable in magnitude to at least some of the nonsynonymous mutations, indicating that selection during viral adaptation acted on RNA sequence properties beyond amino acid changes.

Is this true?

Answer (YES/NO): NO